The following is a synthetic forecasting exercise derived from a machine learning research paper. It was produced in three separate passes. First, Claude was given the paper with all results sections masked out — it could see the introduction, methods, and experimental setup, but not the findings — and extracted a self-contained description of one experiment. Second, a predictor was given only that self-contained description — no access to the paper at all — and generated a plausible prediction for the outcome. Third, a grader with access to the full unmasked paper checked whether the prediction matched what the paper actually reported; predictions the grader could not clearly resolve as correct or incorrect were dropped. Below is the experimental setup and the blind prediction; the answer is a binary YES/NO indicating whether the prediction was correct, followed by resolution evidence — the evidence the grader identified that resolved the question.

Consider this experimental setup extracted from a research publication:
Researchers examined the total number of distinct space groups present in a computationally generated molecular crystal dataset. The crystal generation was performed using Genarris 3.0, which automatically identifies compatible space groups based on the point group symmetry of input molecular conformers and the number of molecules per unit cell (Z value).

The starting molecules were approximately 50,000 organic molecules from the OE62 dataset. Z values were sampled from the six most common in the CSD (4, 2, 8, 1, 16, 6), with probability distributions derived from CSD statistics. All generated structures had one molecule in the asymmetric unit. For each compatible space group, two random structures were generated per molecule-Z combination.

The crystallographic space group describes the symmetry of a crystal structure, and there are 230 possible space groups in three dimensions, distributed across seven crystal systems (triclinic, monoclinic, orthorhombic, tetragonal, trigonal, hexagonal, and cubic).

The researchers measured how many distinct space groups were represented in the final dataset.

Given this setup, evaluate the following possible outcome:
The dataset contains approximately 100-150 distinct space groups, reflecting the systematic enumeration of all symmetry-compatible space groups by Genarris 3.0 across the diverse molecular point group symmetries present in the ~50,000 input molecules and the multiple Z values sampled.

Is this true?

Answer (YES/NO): NO